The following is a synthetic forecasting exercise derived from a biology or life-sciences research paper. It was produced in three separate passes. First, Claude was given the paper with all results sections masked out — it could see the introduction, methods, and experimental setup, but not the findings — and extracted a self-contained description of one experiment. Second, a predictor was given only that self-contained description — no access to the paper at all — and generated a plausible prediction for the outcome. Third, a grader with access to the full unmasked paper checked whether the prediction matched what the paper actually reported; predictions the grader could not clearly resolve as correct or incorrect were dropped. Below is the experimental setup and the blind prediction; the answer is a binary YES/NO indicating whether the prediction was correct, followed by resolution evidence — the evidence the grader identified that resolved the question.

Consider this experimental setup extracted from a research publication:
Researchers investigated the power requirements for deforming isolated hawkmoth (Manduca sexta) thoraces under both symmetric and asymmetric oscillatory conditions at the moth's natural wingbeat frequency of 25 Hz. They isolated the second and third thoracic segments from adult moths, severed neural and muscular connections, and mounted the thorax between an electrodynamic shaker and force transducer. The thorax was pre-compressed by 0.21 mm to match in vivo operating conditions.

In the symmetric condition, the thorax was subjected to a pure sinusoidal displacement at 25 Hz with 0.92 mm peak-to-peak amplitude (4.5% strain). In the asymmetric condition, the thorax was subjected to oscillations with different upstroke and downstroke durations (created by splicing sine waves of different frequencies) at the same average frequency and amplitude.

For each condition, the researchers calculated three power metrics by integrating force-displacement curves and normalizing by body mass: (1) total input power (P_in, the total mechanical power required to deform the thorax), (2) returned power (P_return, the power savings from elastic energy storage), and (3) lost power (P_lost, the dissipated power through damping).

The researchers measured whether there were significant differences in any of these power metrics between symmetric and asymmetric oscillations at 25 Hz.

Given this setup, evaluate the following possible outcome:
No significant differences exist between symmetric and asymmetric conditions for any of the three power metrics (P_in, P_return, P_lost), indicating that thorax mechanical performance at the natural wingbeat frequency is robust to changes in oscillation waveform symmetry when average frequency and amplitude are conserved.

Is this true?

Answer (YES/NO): YES